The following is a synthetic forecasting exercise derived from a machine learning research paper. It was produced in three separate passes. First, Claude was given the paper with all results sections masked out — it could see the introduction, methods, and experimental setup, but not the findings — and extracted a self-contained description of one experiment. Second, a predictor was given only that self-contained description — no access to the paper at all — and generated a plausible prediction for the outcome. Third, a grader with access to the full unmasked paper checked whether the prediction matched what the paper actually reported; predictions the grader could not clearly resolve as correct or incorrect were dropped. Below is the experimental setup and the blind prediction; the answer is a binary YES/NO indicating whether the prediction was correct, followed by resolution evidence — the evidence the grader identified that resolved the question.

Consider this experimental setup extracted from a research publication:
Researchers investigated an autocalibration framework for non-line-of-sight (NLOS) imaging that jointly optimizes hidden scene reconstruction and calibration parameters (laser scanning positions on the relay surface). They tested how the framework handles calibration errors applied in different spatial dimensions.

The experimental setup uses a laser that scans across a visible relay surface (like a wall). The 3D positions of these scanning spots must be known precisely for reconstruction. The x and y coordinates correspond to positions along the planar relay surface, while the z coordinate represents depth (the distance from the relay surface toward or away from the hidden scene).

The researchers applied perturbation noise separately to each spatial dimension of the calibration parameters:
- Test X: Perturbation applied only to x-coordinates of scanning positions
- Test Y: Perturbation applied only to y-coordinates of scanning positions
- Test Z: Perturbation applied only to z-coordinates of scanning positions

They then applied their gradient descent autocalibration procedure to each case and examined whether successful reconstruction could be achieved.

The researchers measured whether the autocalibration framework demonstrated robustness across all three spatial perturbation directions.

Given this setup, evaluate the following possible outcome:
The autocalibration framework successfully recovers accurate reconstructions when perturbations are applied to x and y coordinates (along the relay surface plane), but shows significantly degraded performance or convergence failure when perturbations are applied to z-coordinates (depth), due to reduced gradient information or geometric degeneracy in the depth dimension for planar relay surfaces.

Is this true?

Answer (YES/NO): NO